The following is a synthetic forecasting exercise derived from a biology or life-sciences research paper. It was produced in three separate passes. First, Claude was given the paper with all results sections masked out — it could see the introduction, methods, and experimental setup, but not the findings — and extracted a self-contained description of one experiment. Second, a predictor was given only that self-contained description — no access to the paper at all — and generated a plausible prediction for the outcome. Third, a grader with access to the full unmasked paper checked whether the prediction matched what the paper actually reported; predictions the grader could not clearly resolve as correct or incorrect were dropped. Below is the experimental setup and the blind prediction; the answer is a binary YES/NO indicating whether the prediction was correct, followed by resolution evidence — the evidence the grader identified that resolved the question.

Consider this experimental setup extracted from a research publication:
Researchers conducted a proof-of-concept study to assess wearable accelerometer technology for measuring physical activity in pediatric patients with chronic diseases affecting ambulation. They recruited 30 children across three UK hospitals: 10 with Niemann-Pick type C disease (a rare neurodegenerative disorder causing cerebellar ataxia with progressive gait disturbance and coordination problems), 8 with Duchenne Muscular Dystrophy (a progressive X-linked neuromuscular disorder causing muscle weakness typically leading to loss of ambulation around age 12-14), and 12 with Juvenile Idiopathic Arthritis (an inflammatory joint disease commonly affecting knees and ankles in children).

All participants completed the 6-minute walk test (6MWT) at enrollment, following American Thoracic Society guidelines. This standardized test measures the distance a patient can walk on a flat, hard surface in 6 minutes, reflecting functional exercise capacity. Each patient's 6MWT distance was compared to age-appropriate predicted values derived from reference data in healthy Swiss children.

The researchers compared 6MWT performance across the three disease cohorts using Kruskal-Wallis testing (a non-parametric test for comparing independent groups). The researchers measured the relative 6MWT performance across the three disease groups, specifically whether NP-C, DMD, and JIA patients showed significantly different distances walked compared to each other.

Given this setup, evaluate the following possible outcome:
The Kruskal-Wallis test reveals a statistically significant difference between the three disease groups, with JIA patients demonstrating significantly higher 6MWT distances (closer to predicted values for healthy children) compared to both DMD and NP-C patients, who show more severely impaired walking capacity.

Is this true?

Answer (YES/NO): NO